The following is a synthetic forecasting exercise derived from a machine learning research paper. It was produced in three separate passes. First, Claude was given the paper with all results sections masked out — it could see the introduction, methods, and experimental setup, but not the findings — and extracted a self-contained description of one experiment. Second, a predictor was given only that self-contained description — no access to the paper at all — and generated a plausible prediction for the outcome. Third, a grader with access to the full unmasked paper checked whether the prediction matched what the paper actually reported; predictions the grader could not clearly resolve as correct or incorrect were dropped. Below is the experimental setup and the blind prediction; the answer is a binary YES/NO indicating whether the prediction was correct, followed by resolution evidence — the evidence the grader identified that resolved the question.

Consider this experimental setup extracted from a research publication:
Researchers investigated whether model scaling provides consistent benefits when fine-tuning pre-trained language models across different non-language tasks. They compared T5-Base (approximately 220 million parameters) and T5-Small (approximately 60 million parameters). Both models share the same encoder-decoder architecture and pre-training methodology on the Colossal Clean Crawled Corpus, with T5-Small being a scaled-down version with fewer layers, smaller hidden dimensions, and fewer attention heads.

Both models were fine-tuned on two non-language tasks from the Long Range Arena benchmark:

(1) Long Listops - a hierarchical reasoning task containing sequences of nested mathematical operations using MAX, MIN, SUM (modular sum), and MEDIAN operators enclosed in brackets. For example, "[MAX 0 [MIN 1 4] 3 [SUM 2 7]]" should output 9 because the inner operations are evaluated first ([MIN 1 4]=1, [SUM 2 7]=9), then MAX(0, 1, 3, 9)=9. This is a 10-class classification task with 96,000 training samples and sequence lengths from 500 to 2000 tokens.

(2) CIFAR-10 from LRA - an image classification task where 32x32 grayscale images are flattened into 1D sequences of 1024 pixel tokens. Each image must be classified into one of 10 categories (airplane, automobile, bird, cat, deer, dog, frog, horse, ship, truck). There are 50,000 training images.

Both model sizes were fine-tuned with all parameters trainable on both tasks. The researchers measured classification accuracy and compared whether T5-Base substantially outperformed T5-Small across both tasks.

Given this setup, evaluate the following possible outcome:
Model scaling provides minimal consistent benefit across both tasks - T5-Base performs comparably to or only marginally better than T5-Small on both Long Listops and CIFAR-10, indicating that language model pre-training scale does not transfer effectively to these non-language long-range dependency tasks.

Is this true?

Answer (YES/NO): NO